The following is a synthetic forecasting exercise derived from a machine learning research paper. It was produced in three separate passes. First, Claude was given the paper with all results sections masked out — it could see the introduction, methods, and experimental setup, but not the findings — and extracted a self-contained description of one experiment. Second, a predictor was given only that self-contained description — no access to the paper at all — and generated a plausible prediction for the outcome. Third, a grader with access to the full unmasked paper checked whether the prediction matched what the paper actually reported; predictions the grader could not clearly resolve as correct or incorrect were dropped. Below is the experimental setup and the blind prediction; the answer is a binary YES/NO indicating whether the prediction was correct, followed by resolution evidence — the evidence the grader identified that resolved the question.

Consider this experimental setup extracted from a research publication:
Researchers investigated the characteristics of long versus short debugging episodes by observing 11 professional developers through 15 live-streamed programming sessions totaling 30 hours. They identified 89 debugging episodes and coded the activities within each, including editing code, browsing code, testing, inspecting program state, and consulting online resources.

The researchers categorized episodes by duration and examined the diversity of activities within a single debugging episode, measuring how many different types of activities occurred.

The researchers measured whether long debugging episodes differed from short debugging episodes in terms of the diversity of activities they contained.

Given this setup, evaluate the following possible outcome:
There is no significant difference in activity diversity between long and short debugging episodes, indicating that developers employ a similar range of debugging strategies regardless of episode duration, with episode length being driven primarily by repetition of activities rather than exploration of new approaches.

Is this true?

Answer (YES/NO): NO